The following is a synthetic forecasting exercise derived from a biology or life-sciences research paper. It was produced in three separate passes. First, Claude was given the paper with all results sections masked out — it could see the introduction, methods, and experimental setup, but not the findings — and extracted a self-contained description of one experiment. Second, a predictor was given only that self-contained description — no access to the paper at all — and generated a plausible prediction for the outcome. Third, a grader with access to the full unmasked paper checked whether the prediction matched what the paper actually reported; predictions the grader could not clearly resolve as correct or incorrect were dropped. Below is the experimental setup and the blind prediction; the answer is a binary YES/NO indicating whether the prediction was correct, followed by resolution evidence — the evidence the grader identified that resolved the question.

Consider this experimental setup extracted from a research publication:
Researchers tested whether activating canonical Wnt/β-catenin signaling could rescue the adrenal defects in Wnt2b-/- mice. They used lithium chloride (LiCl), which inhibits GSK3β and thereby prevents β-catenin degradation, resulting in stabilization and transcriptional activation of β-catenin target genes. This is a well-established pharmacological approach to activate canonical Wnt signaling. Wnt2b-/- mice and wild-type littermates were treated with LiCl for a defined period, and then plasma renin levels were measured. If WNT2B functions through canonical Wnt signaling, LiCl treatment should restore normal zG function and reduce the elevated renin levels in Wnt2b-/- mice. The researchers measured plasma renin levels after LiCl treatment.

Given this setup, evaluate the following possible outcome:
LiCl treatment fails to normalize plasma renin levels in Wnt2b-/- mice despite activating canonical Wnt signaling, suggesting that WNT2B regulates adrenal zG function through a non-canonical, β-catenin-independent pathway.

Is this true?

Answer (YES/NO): YES